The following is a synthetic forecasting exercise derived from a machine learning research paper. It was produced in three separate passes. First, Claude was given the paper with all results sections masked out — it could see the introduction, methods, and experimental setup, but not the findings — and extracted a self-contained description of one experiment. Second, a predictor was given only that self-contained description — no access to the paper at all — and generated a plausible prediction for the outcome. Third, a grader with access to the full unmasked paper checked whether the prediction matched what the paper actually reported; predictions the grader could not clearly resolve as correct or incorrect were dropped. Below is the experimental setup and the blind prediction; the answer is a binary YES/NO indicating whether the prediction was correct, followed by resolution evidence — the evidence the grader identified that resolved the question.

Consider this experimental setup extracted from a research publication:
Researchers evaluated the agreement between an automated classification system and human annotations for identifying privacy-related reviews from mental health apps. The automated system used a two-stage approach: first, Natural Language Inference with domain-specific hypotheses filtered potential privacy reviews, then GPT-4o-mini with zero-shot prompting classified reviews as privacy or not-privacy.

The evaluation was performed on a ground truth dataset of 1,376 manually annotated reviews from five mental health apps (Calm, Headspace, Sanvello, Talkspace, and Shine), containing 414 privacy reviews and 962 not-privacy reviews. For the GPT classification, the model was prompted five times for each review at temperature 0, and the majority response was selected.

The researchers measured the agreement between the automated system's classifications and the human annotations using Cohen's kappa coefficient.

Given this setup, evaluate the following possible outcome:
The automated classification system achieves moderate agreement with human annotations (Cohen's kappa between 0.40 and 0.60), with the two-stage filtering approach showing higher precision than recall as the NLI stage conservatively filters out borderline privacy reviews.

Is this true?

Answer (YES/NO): NO